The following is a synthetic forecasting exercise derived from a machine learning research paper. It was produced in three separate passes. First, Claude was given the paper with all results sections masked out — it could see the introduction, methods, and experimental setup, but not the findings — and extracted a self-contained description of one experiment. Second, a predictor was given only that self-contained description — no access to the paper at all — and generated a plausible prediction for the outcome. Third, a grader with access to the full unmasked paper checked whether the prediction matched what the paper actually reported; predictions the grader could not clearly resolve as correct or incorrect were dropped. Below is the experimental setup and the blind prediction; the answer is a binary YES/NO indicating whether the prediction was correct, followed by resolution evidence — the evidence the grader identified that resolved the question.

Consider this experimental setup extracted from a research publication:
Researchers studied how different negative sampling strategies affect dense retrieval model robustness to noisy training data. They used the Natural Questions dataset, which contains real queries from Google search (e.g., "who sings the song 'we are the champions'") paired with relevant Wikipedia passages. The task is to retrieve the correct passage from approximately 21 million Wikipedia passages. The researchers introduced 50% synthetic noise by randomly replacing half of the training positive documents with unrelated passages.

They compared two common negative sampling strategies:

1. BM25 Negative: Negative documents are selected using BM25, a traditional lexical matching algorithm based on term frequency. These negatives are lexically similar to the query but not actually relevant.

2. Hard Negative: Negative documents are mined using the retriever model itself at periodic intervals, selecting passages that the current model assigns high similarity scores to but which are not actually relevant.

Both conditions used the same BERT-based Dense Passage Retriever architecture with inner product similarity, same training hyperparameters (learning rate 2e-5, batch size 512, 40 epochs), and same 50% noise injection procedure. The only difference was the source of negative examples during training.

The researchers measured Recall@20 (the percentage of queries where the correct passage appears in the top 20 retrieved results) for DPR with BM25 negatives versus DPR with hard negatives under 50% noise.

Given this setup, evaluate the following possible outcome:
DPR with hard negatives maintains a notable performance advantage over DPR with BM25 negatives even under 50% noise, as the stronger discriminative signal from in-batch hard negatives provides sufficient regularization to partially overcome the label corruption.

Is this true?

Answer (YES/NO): YES